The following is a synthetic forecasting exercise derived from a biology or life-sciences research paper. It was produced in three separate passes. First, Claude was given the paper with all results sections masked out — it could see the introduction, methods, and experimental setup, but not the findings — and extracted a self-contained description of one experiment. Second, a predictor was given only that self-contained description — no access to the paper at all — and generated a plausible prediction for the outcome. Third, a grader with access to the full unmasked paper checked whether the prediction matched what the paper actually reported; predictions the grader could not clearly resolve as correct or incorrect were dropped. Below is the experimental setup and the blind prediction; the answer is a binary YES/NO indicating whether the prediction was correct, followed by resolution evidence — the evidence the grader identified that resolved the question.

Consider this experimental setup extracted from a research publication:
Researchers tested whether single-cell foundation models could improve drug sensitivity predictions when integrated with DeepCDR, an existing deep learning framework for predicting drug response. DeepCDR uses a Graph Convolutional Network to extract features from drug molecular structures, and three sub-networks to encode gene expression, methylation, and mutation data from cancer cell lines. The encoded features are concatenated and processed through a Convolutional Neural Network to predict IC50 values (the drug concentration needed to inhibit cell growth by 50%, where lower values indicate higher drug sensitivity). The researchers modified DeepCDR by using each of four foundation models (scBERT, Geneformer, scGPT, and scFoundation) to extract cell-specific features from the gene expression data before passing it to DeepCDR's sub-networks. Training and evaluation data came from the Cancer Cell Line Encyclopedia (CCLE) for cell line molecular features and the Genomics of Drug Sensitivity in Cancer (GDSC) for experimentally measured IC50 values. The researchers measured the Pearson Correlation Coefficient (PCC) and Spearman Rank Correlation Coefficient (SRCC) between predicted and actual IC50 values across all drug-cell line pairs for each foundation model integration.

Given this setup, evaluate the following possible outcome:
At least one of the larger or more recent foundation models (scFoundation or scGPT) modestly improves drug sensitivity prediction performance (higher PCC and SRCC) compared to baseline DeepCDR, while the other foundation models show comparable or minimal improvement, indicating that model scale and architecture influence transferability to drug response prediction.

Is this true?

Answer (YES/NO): NO